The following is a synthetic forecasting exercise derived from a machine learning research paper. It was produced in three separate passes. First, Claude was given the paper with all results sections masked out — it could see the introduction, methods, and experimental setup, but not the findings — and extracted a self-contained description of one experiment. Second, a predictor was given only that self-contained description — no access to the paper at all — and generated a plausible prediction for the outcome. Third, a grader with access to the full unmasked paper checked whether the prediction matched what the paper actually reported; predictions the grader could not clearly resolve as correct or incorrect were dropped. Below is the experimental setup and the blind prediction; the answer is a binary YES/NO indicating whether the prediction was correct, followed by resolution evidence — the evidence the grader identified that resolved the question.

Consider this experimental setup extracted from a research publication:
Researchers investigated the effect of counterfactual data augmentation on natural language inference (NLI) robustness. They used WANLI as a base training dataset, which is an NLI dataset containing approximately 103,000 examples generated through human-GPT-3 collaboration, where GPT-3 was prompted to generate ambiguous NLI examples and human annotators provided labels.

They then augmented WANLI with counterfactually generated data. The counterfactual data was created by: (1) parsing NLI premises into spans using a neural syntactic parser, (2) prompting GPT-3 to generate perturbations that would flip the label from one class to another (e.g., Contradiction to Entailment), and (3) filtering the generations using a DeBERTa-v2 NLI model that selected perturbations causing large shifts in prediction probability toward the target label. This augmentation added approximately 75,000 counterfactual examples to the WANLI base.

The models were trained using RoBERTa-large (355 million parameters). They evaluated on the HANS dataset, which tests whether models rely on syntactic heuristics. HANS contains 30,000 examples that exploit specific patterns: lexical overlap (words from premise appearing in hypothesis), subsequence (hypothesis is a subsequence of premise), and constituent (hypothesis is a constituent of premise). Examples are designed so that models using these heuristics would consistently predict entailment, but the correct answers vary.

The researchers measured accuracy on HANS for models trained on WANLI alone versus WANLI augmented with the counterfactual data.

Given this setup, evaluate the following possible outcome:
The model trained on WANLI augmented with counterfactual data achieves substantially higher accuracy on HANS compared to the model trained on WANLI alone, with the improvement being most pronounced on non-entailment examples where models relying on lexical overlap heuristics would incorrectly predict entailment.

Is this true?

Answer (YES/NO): NO